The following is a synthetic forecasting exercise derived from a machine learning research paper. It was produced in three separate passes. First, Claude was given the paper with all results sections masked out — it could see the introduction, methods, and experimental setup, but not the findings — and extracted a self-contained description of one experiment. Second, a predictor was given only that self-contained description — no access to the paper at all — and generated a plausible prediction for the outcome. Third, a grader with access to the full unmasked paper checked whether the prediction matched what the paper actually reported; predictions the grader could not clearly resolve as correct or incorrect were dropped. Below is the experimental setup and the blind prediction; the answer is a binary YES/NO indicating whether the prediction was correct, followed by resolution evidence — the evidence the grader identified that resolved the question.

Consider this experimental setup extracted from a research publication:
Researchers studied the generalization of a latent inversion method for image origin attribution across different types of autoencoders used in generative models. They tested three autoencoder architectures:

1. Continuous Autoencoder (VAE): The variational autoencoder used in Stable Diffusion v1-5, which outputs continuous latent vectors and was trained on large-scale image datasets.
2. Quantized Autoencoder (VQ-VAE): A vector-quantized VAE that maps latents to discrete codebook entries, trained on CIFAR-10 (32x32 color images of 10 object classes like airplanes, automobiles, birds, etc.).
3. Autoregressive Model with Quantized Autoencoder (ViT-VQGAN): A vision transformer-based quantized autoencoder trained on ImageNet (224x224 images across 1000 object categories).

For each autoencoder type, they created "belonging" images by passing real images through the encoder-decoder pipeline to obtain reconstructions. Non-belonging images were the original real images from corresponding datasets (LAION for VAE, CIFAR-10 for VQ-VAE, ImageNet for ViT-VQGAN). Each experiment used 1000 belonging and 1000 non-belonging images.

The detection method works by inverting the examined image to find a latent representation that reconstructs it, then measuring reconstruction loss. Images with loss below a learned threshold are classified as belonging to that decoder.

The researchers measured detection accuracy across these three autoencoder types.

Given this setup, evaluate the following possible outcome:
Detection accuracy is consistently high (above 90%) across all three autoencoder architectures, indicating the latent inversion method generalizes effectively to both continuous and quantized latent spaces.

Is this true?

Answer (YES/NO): YES